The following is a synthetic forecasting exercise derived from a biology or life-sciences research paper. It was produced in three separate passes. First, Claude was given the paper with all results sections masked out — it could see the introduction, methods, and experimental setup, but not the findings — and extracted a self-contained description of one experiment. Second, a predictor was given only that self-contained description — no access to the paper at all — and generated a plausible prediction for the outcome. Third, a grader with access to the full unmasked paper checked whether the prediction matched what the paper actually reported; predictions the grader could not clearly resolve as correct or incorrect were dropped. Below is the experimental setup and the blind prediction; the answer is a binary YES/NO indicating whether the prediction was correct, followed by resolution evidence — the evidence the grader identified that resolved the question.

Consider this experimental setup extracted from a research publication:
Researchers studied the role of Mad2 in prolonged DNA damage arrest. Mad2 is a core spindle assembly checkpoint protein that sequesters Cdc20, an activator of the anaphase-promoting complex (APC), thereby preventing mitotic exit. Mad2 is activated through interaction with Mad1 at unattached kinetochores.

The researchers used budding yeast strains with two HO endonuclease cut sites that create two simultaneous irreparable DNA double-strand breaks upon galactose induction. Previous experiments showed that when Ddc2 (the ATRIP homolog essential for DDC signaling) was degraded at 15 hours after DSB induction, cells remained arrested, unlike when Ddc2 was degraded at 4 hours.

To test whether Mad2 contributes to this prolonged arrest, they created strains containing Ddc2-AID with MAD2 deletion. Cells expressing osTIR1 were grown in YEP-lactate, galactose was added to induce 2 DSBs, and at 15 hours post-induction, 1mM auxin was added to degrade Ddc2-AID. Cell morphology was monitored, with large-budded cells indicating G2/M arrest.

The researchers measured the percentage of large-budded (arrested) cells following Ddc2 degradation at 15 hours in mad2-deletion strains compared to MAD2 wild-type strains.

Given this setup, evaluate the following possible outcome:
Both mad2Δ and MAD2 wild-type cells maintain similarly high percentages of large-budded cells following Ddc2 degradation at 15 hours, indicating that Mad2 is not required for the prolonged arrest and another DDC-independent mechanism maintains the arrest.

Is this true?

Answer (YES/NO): NO